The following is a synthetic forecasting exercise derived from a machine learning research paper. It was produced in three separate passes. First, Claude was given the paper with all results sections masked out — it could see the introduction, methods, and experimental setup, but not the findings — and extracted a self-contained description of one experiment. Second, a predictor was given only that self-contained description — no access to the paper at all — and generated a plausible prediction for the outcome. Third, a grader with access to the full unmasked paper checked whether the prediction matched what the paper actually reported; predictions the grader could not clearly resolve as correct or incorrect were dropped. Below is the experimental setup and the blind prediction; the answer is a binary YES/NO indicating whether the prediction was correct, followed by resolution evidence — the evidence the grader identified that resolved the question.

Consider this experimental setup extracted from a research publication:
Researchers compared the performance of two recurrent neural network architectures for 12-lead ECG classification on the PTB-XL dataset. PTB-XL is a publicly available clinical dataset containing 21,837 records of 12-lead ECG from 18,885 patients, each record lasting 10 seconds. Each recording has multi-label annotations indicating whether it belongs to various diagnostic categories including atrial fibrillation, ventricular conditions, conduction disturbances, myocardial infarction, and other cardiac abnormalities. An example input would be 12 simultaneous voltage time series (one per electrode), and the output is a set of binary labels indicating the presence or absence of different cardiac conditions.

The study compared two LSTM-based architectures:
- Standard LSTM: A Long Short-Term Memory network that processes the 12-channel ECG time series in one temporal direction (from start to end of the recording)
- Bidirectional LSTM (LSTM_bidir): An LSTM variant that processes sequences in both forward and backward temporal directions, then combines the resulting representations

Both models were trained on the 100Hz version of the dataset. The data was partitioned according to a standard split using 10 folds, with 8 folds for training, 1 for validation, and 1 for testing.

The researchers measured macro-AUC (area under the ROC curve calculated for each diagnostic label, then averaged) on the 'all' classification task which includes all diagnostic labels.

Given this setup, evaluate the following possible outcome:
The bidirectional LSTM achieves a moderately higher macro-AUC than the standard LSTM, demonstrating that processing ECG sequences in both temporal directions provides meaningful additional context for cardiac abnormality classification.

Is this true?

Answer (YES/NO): NO